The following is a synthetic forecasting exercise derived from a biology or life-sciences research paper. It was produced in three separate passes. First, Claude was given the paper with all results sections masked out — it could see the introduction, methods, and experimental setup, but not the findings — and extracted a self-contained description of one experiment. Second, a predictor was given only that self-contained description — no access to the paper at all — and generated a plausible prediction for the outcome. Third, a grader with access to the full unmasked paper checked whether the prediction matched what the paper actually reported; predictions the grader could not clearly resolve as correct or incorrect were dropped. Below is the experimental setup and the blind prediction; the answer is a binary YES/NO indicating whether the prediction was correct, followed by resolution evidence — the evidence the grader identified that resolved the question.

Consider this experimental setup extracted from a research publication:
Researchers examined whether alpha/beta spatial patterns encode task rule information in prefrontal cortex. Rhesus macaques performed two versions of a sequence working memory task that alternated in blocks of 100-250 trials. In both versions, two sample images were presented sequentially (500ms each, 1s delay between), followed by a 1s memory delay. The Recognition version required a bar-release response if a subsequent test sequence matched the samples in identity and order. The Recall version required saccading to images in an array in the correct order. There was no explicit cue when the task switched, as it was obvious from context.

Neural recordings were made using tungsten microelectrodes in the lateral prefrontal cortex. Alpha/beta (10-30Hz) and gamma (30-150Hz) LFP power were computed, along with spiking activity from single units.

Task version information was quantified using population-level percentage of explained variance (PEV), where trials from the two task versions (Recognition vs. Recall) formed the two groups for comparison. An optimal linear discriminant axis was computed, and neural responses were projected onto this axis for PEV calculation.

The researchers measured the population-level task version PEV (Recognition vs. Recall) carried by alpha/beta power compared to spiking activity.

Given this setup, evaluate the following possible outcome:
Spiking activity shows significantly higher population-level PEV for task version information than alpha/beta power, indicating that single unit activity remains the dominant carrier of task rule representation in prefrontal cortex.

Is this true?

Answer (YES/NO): NO